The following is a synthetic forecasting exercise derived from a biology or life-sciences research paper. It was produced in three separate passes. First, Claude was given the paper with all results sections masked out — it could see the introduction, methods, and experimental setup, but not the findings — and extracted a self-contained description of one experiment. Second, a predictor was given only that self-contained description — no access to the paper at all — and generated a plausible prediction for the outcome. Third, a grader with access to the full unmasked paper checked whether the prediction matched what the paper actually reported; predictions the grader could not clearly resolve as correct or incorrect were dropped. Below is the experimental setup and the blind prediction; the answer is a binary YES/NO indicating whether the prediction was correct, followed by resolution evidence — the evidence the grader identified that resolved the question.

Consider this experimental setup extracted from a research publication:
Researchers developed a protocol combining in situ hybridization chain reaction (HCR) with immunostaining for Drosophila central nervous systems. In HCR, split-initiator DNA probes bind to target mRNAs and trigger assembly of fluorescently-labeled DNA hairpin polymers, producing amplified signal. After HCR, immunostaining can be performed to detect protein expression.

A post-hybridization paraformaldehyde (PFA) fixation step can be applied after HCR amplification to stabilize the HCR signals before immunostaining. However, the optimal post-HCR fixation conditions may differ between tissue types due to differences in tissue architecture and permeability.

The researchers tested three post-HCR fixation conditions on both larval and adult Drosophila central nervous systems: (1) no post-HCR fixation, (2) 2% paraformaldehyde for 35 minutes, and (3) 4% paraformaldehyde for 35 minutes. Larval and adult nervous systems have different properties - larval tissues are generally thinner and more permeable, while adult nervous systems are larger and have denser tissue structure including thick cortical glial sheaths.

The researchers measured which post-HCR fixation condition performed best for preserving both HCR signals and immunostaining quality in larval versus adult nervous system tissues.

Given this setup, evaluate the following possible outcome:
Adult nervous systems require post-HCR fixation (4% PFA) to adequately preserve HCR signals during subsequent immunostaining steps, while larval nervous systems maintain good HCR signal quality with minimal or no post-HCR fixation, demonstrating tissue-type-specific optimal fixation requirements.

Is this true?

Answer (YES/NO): NO